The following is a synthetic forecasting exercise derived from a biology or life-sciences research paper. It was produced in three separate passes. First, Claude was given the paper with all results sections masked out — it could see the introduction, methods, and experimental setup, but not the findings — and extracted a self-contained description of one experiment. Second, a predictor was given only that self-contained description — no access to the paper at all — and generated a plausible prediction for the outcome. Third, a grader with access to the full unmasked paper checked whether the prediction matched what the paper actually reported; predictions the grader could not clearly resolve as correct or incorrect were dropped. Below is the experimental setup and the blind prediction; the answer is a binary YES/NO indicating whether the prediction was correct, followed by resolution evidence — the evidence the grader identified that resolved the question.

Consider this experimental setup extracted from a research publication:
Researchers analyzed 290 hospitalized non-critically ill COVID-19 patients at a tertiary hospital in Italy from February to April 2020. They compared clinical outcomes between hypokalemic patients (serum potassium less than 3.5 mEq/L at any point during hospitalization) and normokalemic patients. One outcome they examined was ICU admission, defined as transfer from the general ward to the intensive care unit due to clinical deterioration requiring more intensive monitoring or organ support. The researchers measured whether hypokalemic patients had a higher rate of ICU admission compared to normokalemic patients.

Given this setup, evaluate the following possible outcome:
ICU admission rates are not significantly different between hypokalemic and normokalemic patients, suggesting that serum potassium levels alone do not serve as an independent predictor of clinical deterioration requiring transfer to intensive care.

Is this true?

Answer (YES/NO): YES